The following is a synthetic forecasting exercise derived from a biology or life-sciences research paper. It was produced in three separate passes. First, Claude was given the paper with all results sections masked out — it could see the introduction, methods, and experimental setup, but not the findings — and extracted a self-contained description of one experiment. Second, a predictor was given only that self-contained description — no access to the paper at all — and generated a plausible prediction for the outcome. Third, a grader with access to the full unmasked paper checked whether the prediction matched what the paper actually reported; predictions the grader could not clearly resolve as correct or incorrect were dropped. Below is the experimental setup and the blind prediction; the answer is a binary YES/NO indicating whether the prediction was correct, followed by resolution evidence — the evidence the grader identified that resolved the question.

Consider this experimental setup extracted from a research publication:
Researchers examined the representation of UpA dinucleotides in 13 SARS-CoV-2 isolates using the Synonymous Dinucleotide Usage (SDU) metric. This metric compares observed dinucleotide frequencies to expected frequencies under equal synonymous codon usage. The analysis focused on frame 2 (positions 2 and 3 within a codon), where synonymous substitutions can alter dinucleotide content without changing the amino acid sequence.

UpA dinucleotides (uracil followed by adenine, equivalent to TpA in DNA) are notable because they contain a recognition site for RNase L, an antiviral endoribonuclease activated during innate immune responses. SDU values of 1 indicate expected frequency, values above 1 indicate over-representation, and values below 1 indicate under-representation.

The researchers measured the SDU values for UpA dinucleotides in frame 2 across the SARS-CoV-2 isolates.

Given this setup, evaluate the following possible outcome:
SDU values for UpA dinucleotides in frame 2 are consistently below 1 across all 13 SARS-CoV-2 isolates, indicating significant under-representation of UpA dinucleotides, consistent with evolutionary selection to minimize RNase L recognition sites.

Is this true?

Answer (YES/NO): YES